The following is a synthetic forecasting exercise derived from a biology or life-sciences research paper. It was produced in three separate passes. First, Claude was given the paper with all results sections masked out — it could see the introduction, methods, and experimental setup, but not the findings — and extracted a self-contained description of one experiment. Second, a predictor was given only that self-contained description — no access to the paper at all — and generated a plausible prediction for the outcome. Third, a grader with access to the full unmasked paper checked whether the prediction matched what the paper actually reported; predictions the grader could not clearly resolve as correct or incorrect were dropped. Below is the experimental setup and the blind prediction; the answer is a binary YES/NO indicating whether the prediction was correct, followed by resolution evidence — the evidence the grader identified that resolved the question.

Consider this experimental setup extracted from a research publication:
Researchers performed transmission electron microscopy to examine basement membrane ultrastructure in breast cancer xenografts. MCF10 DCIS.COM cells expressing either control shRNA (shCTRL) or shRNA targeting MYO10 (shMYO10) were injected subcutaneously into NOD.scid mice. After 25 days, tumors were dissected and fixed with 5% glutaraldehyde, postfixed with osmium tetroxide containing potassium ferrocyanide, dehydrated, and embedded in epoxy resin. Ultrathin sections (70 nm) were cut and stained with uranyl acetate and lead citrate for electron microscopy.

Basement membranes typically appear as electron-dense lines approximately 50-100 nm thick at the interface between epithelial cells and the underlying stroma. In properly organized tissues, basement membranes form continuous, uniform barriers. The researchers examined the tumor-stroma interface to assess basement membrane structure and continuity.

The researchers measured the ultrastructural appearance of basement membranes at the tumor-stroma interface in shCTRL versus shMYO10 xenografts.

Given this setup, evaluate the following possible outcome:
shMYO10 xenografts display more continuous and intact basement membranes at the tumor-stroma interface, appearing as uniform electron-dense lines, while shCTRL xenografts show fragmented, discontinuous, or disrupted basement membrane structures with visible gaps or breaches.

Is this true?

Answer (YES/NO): NO